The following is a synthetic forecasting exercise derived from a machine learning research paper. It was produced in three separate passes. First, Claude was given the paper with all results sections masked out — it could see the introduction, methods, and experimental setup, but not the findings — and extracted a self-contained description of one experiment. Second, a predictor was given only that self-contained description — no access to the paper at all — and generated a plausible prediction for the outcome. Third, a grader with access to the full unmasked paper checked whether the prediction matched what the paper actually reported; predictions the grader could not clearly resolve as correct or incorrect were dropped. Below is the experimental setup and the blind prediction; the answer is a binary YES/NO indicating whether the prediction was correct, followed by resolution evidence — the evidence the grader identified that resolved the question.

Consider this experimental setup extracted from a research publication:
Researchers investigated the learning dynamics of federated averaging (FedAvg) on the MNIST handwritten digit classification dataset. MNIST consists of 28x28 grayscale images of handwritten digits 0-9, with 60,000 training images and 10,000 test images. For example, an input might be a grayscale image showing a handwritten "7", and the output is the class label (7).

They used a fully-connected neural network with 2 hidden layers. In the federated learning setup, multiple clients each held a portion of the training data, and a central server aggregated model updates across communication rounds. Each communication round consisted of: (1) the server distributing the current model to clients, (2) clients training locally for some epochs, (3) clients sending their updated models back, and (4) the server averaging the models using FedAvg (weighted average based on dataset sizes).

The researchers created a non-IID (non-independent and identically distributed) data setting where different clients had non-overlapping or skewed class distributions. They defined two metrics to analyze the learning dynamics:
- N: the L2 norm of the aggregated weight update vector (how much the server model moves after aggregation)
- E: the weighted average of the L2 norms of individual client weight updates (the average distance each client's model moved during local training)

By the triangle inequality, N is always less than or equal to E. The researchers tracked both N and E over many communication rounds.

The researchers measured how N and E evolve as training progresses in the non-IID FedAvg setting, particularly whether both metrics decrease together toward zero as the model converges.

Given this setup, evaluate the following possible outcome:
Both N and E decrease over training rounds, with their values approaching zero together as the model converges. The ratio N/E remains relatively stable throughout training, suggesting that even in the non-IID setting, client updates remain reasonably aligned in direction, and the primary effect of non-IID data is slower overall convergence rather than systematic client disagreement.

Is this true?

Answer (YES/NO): NO